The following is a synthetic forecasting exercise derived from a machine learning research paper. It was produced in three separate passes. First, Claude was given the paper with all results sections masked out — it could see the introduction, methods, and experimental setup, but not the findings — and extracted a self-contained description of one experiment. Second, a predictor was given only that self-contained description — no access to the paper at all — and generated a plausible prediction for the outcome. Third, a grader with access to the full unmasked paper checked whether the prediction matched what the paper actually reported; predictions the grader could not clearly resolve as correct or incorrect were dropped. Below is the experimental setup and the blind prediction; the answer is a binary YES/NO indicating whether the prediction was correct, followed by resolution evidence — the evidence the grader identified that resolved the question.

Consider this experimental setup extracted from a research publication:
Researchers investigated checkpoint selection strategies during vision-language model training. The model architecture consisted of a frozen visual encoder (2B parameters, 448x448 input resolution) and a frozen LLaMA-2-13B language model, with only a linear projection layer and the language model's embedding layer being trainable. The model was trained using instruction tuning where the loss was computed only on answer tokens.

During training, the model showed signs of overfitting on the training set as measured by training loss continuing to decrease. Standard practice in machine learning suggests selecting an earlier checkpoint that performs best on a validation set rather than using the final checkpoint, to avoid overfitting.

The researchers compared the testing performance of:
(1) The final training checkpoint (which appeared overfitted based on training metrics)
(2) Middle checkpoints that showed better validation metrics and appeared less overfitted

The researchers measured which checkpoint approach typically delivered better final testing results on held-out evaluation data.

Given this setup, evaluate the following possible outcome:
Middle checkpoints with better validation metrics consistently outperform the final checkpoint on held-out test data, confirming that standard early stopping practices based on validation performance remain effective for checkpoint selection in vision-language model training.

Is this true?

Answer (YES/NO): NO